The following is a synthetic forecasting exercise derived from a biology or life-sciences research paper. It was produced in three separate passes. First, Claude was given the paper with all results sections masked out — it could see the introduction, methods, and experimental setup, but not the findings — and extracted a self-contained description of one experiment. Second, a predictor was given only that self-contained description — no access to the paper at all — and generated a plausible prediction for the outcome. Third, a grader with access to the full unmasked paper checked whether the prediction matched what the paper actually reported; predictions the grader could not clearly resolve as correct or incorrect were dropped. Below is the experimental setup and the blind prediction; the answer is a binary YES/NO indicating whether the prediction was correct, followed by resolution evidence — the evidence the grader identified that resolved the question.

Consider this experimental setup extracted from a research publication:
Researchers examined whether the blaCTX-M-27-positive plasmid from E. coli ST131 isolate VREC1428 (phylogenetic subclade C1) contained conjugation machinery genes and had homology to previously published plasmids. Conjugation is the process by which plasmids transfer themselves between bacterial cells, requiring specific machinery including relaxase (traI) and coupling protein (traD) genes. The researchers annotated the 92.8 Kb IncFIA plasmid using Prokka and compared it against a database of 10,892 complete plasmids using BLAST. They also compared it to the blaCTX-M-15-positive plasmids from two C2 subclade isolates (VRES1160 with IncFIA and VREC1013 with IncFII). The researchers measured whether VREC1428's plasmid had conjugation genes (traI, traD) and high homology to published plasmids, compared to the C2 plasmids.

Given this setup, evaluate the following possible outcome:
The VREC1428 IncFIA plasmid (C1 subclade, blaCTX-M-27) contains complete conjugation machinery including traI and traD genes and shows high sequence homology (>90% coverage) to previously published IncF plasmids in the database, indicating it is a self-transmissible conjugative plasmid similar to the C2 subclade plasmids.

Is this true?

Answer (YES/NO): NO